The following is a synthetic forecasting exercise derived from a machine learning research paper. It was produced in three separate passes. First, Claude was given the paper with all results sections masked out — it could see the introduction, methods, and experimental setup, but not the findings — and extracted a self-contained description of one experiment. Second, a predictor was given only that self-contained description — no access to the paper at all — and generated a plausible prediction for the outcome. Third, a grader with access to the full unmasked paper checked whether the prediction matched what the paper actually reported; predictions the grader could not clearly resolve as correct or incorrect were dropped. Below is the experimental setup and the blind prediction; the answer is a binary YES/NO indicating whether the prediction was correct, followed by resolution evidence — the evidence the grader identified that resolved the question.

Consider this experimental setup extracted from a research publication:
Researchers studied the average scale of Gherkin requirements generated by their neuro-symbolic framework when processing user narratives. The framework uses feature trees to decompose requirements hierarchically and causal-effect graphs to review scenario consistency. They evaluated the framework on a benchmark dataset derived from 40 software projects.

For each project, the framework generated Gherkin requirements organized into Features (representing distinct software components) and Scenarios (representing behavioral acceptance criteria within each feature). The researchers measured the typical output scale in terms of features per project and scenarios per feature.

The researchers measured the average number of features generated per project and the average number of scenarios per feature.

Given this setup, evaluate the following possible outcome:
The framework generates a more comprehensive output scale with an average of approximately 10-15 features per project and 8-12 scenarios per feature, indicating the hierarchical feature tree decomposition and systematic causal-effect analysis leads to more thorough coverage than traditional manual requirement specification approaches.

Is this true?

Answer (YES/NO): NO